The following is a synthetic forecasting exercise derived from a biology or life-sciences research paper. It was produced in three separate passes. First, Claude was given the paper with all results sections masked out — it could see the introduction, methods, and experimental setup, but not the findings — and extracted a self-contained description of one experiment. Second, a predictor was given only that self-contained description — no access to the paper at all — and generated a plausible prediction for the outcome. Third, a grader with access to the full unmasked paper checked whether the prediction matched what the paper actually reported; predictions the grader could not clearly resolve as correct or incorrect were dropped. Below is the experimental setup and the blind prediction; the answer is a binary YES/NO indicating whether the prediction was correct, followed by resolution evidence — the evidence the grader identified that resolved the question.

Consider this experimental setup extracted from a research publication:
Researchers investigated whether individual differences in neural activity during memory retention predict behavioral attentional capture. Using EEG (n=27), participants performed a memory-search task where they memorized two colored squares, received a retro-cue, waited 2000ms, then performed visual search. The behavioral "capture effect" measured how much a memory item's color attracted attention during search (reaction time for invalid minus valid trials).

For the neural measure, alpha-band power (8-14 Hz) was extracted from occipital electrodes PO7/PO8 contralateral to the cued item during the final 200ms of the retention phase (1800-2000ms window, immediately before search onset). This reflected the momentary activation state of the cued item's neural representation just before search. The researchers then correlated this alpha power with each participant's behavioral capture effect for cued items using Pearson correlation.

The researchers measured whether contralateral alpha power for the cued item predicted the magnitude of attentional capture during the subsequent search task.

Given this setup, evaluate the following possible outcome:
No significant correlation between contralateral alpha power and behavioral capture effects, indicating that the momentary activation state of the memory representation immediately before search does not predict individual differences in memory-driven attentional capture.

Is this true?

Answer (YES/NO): NO